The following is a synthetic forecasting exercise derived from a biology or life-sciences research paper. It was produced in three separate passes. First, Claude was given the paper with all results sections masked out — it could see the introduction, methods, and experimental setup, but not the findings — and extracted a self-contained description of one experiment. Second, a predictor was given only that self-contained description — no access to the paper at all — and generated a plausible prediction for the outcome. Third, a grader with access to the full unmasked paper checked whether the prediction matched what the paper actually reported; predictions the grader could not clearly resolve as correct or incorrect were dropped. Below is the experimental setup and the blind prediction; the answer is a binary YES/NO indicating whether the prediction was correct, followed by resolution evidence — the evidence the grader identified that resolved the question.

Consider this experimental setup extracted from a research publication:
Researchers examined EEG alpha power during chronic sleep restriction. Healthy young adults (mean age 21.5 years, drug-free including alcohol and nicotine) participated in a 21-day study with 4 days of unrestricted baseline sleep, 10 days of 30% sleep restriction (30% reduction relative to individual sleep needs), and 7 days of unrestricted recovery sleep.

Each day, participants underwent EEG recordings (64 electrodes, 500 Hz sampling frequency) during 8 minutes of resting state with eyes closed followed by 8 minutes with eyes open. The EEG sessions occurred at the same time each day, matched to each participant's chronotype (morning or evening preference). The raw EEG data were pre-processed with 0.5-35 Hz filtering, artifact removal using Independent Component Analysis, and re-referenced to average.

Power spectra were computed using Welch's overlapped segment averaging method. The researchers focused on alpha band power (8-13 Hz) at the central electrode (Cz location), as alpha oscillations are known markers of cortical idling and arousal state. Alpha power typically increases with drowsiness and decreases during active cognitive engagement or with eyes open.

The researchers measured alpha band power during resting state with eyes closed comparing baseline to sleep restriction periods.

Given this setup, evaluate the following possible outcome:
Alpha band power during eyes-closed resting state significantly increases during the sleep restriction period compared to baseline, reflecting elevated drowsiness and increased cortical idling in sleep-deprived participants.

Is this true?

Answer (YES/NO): NO